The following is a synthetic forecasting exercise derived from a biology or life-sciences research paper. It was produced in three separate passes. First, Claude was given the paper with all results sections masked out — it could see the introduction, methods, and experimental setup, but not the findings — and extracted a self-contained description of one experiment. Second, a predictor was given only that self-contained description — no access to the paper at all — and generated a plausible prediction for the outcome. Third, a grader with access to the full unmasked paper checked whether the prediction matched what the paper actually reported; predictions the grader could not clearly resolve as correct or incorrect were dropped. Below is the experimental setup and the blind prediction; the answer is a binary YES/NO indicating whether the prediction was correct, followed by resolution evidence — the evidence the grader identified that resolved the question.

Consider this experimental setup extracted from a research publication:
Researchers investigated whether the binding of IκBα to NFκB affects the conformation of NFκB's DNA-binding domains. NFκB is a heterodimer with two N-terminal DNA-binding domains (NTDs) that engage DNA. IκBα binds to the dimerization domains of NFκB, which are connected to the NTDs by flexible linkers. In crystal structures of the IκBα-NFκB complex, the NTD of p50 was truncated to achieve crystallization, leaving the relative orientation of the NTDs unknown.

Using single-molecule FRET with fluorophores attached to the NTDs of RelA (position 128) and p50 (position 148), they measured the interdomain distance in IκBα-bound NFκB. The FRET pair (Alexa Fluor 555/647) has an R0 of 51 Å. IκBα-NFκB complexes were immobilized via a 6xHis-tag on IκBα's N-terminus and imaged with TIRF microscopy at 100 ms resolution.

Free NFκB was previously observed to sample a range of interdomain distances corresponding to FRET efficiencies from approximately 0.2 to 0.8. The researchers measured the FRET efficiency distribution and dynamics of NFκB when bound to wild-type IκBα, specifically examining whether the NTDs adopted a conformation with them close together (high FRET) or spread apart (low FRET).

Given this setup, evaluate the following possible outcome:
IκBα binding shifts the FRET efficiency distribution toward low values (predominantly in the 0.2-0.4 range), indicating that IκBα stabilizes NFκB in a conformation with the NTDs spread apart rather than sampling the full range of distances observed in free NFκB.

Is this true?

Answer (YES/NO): YES